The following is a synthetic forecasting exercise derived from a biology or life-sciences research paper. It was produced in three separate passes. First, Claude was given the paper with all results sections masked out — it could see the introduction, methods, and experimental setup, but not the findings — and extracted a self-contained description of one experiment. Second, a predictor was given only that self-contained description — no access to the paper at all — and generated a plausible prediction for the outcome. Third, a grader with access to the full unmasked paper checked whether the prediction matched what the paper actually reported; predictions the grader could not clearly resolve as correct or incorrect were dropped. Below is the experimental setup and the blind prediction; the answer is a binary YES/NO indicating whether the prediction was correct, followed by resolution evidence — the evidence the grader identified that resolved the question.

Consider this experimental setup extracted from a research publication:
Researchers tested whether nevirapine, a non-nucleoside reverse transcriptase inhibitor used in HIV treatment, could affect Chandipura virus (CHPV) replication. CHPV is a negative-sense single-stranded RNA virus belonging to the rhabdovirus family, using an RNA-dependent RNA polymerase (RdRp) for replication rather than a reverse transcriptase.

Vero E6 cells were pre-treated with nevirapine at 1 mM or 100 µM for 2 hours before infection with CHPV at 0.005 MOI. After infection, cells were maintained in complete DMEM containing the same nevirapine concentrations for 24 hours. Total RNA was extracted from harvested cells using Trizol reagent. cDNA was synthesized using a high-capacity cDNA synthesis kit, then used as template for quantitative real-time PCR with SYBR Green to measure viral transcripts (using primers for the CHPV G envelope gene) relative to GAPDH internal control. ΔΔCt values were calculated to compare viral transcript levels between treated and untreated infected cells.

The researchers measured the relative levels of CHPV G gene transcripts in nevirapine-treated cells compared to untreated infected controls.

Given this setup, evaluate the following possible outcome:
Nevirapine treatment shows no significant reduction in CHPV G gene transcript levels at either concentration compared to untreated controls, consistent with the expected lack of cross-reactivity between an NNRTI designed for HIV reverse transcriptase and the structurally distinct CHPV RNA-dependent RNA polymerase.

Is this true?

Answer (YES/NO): NO